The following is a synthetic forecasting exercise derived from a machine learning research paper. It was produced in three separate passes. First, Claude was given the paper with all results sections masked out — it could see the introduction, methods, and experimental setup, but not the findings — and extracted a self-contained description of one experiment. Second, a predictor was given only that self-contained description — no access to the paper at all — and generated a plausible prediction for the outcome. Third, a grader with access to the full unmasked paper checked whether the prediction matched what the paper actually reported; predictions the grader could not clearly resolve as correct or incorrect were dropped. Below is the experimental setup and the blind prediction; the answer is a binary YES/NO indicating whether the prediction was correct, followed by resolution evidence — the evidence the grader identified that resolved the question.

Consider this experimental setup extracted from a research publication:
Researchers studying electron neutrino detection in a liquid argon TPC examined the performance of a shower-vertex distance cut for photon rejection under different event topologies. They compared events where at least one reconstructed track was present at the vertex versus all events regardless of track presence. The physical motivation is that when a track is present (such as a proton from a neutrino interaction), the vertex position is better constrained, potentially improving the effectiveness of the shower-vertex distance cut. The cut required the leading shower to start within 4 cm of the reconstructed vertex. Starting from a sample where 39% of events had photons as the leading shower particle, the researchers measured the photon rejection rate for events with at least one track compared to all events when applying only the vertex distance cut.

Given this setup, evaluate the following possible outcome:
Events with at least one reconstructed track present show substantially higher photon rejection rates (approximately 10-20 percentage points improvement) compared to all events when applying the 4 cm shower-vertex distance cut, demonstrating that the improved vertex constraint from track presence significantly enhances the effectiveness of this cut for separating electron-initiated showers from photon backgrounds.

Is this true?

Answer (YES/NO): YES